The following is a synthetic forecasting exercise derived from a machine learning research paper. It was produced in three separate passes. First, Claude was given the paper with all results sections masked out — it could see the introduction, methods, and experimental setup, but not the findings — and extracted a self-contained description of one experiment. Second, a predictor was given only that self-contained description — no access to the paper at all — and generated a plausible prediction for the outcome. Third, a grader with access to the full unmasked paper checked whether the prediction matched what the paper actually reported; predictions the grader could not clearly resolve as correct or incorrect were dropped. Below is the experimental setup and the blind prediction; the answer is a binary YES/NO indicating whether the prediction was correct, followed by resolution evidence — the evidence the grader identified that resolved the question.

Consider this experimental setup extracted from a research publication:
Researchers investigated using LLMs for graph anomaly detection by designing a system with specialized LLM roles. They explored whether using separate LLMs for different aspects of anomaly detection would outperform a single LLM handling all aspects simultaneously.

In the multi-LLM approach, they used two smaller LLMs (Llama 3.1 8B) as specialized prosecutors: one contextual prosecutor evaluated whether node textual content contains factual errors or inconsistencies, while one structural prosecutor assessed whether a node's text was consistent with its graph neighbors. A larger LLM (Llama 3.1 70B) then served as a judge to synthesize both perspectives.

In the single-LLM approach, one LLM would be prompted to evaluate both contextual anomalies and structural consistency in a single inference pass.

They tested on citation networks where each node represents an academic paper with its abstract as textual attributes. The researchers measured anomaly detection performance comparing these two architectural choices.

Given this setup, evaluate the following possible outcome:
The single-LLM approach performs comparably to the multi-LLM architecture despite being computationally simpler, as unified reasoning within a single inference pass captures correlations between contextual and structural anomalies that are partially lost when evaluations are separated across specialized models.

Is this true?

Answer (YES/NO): NO